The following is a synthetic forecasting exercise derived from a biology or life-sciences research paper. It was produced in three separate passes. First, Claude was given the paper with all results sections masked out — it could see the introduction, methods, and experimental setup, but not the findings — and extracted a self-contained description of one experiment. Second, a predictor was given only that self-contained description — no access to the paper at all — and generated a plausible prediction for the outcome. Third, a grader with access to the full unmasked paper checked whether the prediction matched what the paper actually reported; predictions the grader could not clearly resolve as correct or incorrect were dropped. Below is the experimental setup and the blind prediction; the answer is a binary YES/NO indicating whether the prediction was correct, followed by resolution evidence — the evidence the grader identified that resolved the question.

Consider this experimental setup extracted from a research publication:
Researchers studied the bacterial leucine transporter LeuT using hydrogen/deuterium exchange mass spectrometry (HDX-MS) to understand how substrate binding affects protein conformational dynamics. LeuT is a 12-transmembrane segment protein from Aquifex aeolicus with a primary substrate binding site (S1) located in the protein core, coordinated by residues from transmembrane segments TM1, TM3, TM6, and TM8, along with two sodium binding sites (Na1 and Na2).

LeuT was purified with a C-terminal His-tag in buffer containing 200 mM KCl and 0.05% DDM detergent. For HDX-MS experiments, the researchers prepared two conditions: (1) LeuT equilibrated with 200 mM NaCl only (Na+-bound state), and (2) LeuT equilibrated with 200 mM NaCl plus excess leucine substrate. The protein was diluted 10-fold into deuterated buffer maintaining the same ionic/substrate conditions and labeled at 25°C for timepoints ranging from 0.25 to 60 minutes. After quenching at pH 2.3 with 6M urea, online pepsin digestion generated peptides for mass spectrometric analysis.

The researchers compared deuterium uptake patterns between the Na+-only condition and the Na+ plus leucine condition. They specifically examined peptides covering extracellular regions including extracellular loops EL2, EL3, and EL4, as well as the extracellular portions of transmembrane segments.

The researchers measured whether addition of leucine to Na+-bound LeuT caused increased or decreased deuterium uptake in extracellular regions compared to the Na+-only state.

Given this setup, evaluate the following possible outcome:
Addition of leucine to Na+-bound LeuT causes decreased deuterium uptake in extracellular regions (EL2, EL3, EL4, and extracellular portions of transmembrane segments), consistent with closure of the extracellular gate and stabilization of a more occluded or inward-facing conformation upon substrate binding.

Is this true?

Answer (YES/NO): NO